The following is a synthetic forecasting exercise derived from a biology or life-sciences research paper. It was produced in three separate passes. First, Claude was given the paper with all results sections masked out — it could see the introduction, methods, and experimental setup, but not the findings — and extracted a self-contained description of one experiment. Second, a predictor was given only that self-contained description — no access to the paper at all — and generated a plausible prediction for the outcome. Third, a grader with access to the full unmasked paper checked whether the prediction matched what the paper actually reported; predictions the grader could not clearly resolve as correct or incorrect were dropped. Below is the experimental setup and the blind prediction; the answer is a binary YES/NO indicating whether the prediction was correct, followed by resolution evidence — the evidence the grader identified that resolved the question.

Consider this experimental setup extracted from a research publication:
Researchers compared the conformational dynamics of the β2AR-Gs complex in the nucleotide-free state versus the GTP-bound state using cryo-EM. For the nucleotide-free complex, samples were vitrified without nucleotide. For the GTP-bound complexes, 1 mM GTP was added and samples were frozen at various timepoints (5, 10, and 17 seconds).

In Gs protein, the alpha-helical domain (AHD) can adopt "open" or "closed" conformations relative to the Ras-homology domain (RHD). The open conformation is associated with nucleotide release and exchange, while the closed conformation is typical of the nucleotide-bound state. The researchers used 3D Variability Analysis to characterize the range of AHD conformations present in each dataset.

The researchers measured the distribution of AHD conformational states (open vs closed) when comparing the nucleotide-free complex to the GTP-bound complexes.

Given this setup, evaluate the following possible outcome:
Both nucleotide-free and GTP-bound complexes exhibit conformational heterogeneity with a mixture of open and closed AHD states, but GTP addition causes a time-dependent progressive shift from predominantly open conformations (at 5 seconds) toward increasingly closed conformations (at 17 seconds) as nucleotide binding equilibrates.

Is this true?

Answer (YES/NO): YES